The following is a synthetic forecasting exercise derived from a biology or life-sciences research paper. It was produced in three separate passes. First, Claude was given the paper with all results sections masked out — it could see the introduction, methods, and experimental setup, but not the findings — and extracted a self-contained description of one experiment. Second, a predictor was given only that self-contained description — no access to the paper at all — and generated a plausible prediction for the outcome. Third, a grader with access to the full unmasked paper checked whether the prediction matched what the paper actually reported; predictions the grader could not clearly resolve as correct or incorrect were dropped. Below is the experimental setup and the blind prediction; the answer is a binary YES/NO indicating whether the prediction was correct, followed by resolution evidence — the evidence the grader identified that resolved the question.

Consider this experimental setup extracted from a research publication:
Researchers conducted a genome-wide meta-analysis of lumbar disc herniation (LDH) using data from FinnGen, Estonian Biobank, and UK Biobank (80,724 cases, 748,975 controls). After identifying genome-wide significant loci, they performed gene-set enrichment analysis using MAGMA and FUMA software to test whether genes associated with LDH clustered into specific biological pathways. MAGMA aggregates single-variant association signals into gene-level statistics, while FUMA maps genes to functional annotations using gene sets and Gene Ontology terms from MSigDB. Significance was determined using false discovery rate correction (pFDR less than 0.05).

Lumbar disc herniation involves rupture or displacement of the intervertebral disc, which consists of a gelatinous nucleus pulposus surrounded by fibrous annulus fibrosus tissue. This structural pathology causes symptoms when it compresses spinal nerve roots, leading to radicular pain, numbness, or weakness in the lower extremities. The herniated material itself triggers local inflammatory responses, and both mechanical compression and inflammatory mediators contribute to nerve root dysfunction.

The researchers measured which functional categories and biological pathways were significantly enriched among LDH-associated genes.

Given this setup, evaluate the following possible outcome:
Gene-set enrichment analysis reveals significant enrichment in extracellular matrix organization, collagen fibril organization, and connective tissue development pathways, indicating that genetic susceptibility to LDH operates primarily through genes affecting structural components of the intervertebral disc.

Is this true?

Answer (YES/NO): NO